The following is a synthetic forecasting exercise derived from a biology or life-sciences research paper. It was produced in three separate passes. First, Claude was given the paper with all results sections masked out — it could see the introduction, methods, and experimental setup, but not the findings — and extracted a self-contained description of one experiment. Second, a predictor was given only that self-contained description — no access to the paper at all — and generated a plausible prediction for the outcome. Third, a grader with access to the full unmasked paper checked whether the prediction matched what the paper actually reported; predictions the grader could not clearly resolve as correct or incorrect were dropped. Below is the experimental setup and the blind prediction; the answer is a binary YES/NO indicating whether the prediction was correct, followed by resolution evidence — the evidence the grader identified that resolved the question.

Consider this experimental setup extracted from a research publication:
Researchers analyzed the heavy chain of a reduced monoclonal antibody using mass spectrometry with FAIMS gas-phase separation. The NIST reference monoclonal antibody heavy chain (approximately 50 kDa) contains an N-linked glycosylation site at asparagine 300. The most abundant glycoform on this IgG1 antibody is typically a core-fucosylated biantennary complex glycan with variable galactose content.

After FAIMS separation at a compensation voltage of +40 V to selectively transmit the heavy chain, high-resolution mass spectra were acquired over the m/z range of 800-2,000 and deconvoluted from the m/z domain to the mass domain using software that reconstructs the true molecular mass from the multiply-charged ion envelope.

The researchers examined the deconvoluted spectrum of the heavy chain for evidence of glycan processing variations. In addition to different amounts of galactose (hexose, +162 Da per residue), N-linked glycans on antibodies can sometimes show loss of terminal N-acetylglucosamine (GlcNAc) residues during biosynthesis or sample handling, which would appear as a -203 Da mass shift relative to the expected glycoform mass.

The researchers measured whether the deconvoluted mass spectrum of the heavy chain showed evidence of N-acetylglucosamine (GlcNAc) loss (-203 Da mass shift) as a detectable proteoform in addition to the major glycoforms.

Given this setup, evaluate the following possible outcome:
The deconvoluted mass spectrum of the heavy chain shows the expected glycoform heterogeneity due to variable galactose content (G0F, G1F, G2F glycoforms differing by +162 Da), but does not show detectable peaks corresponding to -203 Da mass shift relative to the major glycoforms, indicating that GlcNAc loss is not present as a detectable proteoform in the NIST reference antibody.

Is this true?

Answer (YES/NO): NO